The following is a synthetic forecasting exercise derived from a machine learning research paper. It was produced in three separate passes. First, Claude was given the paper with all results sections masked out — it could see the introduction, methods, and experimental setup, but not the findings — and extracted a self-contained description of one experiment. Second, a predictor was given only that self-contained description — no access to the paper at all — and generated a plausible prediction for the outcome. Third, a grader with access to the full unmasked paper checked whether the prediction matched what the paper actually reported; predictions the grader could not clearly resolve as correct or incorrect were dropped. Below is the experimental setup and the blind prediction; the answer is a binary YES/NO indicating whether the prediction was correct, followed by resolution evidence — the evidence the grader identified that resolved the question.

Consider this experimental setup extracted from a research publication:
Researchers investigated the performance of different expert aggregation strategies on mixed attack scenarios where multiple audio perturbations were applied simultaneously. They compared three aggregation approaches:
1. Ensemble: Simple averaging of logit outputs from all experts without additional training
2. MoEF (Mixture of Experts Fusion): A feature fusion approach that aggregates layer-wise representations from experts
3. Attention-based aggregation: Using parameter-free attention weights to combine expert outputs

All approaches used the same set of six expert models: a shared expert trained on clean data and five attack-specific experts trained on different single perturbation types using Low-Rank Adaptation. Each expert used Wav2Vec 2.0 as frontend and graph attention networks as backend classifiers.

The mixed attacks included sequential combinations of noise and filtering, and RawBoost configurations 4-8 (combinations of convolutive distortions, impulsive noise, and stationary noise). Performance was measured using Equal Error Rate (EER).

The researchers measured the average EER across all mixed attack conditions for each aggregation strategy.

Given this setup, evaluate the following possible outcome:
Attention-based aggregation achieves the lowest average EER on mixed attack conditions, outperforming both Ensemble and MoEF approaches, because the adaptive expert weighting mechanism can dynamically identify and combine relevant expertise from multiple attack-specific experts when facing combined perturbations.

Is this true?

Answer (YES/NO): NO